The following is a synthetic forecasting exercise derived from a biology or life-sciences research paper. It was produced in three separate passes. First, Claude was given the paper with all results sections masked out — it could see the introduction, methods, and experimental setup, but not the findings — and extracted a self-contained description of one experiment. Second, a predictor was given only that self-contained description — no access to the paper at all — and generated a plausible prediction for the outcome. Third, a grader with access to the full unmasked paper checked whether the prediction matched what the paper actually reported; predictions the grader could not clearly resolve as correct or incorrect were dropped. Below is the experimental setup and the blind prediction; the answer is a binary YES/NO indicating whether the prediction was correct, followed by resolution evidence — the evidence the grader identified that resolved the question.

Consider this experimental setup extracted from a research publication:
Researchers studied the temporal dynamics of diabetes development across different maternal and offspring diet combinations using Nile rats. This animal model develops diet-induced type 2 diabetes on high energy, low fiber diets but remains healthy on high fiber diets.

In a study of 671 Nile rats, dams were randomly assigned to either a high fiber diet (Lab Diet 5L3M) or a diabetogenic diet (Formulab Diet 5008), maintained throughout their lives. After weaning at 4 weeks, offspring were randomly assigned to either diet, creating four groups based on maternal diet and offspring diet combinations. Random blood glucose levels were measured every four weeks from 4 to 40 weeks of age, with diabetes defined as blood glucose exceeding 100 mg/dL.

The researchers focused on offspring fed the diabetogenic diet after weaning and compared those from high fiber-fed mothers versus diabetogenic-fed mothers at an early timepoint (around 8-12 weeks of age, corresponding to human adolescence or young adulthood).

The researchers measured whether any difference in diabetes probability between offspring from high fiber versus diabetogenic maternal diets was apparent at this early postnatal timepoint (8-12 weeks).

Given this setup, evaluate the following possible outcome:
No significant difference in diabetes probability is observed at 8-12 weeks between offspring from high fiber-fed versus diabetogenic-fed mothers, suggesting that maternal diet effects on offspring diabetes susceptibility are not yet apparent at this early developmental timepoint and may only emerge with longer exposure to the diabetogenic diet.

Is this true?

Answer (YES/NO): NO